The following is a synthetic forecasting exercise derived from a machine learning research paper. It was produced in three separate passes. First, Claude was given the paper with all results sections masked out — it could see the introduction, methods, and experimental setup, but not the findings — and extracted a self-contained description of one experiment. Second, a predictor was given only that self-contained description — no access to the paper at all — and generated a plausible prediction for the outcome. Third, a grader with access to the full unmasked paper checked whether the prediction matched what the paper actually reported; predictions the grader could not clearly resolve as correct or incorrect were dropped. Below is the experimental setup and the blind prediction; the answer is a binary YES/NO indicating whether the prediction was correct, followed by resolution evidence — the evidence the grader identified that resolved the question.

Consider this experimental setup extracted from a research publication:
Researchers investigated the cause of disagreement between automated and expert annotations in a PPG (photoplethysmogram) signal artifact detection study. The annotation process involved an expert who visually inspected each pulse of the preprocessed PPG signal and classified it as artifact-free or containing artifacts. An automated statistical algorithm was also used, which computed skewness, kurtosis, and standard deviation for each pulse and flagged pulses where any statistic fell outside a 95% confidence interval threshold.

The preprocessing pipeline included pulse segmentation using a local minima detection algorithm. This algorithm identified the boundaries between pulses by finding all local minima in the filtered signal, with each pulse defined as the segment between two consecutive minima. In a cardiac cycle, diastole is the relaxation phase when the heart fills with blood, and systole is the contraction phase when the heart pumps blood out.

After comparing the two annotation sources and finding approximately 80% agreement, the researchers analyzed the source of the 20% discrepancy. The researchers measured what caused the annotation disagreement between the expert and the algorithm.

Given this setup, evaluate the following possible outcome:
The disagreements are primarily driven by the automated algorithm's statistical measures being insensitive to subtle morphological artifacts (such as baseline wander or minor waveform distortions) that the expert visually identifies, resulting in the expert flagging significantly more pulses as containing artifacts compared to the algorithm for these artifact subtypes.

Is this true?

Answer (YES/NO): NO